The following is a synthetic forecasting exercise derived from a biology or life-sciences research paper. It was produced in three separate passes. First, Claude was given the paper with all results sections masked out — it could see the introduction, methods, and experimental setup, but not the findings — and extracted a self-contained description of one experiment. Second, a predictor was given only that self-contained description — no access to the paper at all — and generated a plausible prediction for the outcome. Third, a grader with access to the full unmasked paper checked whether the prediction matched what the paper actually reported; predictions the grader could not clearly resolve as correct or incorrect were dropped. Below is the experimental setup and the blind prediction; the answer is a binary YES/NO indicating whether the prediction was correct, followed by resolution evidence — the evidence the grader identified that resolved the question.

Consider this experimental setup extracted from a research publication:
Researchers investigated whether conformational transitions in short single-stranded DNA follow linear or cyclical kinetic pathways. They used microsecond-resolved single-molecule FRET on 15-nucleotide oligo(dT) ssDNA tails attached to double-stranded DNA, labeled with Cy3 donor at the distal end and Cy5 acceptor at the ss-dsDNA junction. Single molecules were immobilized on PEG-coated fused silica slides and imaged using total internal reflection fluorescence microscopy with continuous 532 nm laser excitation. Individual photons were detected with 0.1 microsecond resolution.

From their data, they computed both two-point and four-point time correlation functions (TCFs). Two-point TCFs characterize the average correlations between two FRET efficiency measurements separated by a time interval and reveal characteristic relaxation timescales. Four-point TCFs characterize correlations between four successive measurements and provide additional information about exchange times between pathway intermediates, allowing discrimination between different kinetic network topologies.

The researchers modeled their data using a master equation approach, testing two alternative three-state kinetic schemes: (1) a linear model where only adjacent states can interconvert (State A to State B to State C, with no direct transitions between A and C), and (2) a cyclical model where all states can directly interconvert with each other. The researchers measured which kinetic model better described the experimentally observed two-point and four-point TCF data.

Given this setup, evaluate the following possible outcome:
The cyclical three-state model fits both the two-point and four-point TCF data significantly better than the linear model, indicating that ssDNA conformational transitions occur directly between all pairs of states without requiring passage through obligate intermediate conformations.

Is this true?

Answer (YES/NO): YES